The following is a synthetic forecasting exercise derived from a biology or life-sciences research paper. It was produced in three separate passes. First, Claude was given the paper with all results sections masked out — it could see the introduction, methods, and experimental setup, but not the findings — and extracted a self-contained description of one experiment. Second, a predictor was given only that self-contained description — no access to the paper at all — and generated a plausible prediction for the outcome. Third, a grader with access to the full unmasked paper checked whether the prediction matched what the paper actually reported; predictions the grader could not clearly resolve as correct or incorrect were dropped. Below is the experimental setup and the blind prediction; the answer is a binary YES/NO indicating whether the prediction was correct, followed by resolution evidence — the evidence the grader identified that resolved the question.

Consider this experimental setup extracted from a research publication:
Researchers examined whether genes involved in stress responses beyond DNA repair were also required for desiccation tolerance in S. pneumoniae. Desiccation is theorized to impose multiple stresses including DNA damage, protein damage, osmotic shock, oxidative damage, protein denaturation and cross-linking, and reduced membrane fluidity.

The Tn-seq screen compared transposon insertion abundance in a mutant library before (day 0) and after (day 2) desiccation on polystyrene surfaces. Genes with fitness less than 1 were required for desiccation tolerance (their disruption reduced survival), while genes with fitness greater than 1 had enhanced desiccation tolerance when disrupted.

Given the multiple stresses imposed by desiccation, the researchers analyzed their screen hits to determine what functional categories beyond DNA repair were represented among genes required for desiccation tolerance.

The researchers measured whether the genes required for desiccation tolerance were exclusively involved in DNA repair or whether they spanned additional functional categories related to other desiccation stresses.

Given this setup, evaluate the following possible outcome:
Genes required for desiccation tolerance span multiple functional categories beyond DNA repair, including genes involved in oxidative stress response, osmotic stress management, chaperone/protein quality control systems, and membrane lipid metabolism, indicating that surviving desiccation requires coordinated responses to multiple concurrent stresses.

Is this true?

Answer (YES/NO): NO